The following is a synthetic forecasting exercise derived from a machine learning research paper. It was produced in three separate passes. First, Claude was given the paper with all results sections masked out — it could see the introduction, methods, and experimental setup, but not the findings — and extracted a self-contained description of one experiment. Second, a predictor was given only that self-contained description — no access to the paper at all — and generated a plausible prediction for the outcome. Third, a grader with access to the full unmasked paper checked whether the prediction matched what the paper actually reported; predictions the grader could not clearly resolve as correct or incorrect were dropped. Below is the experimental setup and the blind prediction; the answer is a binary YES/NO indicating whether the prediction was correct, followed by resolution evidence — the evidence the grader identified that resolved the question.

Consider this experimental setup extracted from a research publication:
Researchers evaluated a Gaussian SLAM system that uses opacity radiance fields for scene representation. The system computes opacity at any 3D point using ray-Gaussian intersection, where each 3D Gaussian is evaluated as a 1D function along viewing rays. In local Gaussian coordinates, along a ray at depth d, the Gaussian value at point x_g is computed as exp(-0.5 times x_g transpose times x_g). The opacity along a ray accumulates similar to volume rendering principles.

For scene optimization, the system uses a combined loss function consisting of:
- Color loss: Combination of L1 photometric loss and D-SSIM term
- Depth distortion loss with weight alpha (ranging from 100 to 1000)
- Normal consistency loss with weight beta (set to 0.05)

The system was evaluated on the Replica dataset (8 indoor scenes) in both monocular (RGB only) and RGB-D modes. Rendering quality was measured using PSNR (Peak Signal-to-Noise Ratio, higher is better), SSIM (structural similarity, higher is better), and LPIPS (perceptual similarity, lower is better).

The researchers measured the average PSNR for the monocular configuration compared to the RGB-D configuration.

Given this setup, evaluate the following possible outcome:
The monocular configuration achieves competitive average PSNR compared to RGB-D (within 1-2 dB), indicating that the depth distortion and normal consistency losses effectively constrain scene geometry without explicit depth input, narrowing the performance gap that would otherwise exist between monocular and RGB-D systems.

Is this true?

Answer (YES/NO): NO